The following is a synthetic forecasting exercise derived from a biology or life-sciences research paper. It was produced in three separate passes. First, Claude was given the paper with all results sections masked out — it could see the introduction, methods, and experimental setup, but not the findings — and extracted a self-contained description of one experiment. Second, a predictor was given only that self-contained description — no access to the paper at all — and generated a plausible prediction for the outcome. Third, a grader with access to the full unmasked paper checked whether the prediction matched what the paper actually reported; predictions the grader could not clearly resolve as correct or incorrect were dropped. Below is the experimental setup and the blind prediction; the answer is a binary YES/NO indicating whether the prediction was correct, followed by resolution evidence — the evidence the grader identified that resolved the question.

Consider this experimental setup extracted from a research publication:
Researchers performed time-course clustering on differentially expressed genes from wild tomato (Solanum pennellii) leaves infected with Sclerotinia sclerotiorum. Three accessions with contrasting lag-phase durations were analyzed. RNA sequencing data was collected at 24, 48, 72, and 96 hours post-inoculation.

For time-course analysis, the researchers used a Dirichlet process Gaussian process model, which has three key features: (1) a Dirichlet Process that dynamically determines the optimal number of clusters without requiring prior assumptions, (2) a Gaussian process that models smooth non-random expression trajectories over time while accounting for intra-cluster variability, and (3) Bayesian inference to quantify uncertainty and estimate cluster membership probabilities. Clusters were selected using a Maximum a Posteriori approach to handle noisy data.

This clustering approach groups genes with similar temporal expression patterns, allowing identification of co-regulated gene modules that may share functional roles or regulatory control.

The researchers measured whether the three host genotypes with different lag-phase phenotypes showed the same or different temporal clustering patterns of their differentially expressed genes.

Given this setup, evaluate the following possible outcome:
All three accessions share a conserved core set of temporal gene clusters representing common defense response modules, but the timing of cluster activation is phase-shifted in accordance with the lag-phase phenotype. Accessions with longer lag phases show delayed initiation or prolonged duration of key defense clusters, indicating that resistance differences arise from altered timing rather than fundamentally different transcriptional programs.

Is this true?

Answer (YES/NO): NO